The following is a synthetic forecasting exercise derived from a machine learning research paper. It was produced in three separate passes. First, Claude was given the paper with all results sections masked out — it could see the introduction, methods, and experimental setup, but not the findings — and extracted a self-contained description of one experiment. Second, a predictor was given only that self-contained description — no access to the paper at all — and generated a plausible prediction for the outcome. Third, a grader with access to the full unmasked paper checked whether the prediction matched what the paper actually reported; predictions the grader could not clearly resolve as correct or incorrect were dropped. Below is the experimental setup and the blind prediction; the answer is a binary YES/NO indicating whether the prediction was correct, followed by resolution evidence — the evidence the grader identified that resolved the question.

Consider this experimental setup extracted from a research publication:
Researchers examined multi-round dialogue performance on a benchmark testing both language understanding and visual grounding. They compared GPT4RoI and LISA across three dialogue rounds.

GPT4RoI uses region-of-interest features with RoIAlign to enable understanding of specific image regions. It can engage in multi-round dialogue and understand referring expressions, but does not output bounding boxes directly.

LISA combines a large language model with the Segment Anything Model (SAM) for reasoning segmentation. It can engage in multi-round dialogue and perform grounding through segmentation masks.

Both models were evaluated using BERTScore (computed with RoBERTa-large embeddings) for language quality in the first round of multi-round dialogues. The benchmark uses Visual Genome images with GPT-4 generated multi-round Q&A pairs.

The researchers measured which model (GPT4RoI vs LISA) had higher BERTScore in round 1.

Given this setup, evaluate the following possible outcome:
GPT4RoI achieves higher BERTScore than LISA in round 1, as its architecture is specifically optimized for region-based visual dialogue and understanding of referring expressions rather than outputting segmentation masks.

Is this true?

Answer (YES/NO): NO